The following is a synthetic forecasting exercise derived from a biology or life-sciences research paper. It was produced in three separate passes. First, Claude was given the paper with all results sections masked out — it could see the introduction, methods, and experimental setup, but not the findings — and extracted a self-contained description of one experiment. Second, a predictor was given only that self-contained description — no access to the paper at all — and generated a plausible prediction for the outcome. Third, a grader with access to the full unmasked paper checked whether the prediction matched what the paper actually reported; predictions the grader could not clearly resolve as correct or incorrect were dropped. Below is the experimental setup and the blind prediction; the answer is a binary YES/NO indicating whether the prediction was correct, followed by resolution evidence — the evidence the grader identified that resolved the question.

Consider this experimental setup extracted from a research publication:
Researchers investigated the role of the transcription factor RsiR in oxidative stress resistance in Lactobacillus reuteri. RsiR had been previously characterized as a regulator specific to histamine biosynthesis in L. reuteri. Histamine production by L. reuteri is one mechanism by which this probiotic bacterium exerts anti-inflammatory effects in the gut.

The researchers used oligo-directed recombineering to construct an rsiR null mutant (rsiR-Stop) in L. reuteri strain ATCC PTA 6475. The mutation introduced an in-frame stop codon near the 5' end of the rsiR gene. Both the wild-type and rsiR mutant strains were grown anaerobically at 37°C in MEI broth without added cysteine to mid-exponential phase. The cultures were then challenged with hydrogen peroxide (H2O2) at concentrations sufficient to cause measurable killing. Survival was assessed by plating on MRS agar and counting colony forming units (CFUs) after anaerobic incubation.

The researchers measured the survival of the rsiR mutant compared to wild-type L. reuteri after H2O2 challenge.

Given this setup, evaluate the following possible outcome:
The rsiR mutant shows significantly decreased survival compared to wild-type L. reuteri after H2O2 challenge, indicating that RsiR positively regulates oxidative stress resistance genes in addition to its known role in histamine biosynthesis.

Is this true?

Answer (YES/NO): YES